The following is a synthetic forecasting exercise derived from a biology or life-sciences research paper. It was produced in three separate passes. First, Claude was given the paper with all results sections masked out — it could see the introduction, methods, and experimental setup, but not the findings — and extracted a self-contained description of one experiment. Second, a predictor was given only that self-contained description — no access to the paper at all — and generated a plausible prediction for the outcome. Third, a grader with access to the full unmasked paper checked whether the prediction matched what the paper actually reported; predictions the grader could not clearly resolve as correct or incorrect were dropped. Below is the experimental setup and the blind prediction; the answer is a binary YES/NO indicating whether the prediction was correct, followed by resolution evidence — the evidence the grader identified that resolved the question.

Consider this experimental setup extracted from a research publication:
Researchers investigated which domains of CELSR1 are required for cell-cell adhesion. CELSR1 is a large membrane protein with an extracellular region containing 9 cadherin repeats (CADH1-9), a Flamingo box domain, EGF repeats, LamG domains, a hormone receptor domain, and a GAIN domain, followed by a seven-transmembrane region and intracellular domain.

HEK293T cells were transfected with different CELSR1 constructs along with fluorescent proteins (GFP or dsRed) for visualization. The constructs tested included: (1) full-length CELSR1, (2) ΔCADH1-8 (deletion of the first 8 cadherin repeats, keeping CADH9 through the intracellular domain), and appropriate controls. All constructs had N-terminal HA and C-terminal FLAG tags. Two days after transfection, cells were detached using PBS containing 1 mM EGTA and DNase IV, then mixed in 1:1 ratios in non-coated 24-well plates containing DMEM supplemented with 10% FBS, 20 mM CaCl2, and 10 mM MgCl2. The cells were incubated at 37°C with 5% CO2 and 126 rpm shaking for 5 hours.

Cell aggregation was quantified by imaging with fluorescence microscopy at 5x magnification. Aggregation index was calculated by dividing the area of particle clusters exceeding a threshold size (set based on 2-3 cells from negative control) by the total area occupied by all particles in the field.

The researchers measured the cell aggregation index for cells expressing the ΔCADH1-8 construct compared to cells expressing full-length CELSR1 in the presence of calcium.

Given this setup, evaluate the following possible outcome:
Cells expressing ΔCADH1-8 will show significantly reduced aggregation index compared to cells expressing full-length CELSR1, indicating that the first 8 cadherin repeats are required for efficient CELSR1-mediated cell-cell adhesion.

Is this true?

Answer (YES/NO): YES